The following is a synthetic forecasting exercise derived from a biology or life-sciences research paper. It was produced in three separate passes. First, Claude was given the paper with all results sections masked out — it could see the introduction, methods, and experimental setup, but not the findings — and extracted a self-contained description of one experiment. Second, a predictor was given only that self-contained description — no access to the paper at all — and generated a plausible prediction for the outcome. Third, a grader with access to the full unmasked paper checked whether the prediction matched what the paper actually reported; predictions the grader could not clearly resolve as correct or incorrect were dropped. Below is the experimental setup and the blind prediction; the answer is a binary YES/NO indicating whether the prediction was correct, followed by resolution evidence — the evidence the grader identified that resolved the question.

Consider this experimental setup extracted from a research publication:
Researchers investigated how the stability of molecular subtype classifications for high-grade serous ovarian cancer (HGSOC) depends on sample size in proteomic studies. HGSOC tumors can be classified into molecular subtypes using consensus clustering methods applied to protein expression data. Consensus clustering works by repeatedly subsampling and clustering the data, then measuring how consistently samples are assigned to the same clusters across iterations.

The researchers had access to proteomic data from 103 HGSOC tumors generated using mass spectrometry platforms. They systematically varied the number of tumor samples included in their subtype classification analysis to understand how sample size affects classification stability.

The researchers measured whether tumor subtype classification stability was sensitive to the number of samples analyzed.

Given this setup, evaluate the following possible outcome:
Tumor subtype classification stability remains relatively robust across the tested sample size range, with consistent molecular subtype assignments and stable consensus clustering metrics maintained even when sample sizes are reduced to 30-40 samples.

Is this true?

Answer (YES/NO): NO